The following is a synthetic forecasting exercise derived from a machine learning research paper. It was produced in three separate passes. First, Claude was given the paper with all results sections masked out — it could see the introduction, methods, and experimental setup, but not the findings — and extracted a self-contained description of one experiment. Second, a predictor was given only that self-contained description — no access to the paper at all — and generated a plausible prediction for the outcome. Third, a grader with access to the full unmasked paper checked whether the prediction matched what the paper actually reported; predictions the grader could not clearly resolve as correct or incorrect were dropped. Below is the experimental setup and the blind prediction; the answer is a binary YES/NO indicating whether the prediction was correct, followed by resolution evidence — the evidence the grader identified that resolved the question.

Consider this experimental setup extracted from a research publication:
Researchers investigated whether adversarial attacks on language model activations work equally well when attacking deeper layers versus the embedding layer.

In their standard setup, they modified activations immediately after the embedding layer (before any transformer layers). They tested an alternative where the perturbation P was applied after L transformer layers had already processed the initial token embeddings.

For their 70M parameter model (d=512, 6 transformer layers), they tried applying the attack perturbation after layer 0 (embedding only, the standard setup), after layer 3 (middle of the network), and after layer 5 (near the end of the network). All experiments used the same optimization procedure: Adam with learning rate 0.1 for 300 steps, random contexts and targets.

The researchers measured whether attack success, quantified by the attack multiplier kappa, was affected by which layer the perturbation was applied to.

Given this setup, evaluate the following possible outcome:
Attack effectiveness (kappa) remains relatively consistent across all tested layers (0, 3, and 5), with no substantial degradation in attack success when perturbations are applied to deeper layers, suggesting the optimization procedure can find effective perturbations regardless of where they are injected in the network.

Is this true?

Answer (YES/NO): YES